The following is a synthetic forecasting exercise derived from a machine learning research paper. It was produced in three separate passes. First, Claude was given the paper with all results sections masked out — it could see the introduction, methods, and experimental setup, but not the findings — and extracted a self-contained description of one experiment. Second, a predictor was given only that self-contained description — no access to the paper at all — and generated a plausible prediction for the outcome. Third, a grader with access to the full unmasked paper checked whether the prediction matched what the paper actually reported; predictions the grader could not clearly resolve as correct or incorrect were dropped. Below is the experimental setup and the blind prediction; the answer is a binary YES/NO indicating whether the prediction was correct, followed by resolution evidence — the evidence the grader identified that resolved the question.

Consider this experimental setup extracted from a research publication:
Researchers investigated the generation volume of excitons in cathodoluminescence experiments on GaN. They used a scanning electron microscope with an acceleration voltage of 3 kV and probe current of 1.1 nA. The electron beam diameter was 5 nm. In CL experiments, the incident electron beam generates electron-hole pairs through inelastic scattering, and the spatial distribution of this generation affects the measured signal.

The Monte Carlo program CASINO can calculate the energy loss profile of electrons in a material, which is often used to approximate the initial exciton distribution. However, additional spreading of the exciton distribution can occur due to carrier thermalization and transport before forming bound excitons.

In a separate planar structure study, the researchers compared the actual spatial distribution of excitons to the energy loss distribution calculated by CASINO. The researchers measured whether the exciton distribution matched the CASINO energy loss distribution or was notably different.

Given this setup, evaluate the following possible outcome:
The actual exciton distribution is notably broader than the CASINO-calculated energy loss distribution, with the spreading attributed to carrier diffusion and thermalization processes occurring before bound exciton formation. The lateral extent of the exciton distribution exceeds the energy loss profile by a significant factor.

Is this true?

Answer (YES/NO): YES